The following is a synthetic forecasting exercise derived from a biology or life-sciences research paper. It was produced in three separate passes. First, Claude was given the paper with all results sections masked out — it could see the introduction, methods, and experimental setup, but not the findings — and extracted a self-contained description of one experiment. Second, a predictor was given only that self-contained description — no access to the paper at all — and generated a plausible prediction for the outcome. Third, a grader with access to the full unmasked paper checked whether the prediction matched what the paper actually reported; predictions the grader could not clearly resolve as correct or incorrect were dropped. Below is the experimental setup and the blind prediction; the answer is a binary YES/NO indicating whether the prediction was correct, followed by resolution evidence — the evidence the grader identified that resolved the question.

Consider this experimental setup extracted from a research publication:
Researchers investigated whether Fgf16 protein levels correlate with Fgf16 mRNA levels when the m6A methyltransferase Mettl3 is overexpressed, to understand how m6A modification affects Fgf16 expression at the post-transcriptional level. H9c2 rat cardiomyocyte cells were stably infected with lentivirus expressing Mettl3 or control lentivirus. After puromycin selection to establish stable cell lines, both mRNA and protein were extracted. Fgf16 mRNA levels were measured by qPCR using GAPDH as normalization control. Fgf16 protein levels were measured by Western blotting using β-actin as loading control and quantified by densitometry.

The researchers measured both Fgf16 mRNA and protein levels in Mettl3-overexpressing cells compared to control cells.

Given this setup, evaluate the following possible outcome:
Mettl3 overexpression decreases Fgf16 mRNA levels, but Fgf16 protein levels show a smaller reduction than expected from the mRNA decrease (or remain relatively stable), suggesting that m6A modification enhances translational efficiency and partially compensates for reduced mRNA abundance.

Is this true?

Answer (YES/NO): NO